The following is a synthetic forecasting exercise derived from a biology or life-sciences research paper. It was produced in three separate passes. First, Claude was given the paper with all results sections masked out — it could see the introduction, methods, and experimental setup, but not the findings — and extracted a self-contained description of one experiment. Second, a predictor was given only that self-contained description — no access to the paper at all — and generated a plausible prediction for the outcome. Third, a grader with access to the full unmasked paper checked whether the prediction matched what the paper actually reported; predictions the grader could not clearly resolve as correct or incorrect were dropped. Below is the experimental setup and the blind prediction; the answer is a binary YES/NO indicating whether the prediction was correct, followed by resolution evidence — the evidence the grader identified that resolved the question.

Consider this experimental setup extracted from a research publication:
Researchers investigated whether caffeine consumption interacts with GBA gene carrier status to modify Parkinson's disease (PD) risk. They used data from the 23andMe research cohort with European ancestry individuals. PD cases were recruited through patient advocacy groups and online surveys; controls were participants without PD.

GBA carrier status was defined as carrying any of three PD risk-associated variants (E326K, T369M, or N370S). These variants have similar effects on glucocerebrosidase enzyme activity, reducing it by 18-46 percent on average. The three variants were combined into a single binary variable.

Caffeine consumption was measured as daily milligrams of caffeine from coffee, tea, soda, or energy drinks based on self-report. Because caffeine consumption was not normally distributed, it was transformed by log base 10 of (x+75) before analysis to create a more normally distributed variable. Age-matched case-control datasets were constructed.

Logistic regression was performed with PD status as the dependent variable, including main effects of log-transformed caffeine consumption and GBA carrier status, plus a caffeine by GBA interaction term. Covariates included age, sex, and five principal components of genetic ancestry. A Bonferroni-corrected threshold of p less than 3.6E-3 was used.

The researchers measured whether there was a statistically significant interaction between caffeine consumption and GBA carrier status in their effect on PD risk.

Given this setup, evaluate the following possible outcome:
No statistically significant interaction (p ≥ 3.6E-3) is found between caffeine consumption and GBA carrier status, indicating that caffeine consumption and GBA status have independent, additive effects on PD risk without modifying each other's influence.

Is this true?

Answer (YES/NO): YES